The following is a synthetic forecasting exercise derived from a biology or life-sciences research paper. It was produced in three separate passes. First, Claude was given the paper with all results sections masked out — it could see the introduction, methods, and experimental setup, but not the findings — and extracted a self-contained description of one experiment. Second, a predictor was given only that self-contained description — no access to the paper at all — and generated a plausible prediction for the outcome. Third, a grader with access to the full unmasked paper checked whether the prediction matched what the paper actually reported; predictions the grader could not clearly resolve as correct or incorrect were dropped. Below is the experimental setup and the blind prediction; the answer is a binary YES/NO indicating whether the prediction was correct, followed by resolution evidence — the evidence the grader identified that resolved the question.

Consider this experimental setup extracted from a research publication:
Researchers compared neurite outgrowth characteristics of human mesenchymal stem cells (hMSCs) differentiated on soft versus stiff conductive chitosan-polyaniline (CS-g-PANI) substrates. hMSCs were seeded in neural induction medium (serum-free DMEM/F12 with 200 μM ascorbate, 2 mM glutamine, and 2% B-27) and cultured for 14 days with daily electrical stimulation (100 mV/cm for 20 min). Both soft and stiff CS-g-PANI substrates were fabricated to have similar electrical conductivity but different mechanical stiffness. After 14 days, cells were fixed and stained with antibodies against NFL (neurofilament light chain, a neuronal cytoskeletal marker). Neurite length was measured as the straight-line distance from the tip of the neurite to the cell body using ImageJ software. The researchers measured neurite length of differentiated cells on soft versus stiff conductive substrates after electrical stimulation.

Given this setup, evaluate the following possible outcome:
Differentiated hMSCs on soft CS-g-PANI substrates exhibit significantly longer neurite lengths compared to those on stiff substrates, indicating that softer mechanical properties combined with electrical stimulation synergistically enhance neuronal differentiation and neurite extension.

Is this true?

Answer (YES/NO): YES